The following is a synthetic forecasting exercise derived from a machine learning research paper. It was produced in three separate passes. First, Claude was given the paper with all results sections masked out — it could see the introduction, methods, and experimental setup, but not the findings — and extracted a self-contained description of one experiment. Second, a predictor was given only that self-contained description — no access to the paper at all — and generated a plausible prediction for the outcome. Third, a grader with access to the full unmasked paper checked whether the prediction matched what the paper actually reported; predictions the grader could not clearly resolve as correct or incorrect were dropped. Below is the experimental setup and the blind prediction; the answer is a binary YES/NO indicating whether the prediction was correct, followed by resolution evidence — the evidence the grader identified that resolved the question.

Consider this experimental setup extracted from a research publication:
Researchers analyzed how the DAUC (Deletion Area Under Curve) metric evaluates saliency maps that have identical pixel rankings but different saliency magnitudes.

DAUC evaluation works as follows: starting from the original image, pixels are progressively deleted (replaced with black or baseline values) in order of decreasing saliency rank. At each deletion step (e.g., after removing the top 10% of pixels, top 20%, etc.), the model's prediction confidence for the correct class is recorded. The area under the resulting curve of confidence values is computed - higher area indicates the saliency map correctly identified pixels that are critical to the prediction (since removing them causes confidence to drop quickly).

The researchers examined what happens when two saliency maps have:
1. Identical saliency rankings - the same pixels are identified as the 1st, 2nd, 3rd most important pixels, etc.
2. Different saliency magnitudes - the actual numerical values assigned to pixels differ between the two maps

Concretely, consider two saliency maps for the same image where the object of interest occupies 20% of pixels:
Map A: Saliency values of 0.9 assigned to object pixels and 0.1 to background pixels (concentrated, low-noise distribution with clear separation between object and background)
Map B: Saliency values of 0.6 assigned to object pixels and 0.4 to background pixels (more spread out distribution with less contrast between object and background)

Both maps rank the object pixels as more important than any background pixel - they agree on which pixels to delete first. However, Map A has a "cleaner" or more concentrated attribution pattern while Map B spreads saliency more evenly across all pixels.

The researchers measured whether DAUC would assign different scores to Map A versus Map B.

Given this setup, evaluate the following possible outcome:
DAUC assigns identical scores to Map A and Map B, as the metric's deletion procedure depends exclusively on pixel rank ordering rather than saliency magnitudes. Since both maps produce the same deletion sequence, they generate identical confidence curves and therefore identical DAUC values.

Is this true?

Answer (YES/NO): YES